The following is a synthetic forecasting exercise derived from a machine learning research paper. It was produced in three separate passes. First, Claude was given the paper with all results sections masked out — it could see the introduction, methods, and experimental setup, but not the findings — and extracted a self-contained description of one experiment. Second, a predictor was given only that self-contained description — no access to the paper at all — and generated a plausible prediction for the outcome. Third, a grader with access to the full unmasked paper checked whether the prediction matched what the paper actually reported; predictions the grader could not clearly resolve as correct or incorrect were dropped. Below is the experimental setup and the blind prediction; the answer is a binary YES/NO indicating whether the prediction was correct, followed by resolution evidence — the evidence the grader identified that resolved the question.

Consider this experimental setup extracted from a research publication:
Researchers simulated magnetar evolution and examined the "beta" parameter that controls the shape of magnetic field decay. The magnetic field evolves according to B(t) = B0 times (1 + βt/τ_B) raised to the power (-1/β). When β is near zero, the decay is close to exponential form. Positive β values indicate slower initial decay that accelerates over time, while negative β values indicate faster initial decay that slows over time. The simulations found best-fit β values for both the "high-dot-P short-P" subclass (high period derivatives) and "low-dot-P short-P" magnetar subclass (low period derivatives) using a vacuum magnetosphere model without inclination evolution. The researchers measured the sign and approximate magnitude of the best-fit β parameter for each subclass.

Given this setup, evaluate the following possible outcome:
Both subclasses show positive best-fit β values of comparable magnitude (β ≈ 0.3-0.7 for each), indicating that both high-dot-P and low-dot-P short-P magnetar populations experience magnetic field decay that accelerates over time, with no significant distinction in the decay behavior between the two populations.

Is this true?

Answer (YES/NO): NO